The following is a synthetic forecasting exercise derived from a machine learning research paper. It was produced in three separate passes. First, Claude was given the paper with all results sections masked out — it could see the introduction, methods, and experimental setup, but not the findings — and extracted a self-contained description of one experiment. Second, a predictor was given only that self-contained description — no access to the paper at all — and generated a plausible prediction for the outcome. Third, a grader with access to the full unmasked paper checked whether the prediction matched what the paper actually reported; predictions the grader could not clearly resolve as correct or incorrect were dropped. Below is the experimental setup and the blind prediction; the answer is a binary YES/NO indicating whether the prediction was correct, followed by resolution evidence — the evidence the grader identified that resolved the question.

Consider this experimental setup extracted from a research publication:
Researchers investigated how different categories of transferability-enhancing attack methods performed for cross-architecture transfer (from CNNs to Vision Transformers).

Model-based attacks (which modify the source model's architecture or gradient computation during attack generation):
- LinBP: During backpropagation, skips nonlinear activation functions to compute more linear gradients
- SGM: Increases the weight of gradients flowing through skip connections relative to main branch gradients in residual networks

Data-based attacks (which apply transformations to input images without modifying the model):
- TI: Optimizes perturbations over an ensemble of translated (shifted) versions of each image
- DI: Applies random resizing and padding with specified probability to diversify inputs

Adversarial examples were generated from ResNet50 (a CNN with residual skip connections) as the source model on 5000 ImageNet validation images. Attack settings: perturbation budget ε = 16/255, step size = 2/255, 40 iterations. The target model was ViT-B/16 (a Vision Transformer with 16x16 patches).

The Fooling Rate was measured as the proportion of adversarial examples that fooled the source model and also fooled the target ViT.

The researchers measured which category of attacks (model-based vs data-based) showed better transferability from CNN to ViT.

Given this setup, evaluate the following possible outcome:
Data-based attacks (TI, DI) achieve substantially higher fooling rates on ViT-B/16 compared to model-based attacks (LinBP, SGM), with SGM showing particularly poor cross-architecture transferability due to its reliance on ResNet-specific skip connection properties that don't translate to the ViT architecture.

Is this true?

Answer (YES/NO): NO